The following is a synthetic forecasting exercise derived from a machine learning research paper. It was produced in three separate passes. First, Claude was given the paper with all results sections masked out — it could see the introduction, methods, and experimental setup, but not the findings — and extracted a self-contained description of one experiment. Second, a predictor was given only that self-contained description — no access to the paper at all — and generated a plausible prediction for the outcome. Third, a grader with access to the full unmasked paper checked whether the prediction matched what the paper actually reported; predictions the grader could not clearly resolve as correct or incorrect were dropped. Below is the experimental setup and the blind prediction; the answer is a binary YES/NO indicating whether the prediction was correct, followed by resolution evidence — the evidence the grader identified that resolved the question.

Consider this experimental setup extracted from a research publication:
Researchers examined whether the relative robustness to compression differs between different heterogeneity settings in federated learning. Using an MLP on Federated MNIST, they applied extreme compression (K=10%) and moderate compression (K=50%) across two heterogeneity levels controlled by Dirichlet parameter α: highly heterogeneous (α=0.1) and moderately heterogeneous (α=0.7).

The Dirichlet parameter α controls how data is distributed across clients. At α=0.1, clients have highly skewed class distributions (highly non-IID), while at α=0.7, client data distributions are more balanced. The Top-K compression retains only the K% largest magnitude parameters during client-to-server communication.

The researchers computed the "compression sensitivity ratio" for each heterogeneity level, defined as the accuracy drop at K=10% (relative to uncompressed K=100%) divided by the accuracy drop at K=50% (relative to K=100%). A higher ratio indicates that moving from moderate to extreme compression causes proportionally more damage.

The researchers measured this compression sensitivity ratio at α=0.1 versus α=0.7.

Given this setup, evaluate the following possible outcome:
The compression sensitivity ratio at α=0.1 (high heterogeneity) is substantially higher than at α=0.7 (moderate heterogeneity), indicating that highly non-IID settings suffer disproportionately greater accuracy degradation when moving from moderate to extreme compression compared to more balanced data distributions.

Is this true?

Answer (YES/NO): YES